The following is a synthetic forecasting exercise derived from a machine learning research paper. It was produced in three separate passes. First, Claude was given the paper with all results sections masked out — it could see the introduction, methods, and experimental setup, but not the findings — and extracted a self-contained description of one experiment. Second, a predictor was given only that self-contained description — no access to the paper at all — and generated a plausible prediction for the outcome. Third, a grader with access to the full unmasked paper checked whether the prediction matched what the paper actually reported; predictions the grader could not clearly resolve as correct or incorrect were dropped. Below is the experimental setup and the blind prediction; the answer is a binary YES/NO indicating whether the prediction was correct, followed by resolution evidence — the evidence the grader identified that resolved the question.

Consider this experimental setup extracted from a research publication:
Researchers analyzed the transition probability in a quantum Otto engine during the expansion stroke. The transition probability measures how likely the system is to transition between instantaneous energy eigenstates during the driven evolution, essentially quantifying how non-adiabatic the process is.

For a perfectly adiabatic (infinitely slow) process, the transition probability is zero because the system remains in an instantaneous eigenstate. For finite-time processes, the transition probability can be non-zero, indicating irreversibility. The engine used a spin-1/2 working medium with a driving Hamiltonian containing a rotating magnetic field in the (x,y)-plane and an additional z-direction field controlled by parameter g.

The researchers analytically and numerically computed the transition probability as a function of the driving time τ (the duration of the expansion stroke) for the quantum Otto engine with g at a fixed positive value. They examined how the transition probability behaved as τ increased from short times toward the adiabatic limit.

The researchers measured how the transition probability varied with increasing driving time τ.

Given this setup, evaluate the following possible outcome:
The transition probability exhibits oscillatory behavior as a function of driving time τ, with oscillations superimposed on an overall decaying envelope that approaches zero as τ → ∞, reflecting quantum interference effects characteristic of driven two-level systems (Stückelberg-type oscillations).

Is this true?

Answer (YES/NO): NO